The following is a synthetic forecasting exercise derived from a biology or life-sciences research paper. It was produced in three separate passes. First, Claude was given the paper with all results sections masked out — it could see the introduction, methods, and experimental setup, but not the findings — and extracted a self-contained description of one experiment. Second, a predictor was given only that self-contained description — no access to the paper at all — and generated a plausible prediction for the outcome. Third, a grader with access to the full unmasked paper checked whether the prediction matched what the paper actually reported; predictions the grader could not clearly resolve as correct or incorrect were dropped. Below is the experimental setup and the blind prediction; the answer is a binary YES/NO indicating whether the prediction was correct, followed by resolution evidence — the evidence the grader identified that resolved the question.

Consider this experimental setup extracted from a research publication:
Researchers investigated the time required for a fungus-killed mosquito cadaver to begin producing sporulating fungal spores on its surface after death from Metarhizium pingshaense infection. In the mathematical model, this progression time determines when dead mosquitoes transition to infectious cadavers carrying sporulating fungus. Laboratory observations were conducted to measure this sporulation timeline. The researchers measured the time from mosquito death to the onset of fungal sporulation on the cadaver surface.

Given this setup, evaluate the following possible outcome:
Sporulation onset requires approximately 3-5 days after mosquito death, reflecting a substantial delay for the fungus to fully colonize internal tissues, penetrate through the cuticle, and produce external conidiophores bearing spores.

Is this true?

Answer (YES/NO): YES